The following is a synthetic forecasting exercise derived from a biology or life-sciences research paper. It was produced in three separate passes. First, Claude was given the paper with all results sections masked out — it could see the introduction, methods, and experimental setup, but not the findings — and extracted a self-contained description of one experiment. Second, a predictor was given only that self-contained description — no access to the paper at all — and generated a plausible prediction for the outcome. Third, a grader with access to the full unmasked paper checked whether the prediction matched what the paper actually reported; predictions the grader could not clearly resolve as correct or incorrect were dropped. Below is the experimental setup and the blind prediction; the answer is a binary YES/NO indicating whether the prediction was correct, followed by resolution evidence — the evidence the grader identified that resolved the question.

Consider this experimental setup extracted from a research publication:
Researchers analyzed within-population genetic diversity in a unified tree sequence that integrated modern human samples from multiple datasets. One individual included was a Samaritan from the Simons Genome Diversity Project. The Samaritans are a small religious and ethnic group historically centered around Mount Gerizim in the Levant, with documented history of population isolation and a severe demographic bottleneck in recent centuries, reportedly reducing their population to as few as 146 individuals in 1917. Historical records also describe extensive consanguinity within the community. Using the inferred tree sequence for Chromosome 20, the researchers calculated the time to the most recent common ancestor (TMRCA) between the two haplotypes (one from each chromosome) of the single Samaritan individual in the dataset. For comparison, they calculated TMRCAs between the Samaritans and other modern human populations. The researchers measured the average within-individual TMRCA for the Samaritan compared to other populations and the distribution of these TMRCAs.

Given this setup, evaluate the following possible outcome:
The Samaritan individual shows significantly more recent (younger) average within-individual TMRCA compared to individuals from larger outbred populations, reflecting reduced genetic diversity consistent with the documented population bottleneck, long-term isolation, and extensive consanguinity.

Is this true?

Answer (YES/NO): YES